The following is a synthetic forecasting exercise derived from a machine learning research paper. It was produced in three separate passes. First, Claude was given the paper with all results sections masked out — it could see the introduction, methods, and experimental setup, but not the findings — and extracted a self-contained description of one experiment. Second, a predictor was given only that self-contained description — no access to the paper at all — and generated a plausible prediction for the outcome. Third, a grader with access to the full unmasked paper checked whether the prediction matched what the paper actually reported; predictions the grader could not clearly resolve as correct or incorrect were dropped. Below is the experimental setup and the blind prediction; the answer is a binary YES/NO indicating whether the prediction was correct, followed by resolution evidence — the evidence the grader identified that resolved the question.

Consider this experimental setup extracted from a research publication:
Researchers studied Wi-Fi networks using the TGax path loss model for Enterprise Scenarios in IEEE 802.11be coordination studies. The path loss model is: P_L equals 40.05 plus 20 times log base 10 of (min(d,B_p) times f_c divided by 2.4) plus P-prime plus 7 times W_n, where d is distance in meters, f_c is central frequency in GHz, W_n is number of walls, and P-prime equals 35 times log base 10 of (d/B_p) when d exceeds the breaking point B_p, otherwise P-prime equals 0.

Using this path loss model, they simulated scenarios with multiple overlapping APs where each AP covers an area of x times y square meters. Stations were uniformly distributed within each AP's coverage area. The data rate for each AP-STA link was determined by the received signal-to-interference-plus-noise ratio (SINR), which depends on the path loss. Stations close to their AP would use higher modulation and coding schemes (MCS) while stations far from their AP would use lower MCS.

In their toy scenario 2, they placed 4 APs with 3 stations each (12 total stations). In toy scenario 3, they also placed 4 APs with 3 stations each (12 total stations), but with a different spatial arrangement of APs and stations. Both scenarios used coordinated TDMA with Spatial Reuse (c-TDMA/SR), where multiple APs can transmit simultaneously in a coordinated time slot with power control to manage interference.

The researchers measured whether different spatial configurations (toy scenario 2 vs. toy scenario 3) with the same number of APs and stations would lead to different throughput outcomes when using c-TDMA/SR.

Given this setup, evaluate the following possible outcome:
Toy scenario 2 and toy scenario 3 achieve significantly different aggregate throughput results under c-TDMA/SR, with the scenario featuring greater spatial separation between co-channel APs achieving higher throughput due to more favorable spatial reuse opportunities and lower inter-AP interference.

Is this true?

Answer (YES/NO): NO